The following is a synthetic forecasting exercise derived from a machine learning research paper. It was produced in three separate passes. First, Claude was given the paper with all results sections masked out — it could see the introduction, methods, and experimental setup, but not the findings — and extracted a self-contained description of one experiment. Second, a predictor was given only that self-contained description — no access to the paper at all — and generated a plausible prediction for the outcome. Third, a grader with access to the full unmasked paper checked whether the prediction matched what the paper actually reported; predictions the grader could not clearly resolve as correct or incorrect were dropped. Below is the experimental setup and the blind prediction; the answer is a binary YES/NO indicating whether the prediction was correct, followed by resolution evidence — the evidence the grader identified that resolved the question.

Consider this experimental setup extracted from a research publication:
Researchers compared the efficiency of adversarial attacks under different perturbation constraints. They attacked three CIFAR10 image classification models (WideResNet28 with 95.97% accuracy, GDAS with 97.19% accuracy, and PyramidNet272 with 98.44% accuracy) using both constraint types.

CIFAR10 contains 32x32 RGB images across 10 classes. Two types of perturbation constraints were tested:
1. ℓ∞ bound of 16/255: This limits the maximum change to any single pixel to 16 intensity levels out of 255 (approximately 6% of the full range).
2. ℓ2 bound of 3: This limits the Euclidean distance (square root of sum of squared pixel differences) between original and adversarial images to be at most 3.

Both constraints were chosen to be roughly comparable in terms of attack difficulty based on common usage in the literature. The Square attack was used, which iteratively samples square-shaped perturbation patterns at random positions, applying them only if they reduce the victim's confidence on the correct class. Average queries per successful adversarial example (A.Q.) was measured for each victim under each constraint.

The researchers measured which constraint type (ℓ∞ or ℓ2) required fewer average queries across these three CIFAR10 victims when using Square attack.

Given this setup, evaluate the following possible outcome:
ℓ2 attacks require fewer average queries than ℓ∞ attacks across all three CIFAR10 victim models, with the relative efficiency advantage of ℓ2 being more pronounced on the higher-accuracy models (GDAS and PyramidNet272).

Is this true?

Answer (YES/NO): NO